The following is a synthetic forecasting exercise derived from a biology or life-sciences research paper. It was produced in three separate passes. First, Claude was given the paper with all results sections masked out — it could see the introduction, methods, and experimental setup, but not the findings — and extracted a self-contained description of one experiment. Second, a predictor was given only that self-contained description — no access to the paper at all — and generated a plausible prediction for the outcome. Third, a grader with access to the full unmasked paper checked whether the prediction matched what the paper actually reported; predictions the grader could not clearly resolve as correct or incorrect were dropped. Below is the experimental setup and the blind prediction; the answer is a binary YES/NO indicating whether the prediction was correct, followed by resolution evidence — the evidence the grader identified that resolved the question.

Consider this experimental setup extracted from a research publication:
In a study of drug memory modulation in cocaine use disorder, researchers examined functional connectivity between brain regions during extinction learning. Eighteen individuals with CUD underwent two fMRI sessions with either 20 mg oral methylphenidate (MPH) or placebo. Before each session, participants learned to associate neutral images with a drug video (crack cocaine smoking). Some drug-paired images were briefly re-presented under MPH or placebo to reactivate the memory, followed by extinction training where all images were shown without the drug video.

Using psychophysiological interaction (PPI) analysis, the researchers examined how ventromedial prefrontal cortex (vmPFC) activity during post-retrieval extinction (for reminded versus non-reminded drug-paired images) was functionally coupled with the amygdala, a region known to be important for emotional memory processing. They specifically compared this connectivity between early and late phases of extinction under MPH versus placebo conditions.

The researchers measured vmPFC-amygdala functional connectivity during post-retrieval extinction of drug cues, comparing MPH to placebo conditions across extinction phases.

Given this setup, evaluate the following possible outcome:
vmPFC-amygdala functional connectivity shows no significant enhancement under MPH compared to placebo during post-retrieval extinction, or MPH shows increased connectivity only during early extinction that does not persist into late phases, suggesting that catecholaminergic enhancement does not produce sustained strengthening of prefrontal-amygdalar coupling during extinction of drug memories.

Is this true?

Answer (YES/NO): NO